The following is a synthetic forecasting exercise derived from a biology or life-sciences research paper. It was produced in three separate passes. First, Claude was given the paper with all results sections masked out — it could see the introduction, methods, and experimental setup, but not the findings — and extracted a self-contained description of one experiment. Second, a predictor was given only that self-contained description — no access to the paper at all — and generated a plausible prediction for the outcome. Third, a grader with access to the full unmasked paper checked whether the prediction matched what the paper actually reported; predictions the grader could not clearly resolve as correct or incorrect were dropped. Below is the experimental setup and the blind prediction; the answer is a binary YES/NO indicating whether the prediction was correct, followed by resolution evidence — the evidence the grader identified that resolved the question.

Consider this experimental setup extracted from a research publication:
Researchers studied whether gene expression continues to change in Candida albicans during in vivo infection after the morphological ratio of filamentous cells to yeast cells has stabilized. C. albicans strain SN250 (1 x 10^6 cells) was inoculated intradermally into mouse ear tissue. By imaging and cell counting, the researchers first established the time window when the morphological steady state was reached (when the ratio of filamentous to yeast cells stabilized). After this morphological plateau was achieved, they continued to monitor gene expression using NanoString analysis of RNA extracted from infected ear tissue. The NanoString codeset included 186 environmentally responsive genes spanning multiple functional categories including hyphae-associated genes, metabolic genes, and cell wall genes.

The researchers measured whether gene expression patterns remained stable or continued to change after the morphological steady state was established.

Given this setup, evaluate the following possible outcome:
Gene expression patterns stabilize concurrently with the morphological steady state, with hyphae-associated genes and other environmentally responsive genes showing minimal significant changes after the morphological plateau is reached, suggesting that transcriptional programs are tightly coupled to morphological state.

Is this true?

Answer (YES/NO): NO